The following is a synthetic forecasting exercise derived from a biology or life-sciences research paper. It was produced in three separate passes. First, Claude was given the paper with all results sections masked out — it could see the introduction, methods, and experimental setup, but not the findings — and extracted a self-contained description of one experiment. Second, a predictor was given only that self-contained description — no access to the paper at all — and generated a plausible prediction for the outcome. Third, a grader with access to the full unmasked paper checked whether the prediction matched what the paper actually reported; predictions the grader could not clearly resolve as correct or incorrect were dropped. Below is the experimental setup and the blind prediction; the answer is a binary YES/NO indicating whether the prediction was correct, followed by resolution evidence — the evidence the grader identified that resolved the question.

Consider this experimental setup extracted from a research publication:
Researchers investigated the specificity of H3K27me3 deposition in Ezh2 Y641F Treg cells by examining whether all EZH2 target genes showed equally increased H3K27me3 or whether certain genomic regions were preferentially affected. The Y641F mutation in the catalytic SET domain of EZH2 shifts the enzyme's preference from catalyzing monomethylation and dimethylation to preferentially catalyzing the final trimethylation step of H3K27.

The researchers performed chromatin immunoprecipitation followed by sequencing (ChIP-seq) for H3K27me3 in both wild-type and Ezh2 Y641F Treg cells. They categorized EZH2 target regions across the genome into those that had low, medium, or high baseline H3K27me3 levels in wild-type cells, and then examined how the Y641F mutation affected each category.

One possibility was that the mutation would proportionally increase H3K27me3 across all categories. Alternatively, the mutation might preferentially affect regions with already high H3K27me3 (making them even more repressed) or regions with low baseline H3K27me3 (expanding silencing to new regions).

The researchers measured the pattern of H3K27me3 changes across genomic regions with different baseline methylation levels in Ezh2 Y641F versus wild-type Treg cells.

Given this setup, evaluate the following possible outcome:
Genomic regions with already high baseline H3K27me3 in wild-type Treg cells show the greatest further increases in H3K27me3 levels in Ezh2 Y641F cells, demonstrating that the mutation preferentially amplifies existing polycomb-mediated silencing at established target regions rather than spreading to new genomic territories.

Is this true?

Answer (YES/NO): NO